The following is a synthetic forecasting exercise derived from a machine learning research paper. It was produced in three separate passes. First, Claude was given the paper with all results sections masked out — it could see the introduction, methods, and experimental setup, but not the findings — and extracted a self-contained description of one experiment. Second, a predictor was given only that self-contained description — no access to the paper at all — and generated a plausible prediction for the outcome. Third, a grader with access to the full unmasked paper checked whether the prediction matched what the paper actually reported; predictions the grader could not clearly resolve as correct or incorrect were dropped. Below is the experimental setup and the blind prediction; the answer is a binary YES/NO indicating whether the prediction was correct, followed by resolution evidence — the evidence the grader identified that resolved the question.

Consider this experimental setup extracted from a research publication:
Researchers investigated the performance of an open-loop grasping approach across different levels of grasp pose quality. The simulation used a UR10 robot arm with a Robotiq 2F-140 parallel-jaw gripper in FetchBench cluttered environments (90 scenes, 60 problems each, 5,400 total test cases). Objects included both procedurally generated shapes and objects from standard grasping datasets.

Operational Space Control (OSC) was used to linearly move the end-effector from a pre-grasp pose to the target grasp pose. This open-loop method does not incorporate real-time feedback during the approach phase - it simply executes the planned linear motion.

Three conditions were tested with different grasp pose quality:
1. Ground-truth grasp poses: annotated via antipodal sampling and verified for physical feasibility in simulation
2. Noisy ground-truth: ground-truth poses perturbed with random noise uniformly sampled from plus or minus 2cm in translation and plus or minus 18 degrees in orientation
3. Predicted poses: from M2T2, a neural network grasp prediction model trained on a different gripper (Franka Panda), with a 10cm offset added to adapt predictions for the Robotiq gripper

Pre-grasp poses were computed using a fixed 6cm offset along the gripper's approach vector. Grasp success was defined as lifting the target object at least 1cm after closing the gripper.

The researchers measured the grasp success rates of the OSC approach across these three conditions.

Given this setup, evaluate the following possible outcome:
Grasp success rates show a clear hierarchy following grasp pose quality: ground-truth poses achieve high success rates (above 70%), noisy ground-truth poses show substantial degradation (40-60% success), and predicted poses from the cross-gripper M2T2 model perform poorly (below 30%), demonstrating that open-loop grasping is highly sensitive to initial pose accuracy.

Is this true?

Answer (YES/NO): NO